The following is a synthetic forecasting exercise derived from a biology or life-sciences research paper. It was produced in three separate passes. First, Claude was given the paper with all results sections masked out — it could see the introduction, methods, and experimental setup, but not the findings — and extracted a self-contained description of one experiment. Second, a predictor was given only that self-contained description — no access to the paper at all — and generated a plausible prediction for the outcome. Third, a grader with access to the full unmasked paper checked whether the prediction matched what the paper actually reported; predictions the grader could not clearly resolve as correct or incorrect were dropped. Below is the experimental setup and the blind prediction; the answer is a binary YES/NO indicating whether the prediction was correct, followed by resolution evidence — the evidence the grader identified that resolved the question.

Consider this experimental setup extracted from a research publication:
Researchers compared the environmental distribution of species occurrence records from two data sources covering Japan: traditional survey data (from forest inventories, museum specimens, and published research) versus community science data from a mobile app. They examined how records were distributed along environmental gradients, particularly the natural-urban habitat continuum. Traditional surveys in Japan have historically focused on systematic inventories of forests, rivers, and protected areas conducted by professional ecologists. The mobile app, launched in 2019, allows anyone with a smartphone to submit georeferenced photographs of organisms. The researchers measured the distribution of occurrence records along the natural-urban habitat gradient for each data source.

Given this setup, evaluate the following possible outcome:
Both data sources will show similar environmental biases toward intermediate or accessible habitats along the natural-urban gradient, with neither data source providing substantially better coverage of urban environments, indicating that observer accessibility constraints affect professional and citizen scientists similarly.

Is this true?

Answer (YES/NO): NO